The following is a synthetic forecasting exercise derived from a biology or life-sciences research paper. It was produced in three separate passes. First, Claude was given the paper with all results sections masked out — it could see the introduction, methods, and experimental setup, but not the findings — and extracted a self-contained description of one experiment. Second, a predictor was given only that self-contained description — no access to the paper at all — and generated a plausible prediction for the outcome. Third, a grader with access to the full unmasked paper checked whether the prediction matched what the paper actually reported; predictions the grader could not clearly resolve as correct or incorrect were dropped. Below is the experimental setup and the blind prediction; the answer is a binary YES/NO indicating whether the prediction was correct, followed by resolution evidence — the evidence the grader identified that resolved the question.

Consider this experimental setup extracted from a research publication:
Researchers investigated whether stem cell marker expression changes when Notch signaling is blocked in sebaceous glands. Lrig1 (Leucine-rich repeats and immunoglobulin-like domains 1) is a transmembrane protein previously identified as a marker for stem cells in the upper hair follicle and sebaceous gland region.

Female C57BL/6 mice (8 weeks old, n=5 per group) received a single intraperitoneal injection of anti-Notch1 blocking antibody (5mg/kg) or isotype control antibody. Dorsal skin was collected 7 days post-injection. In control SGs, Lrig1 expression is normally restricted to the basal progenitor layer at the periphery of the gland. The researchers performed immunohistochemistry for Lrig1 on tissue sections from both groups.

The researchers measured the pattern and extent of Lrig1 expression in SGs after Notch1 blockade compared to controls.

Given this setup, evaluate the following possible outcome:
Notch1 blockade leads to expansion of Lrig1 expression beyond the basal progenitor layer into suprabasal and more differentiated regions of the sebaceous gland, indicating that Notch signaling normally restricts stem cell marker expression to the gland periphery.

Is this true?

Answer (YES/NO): NO